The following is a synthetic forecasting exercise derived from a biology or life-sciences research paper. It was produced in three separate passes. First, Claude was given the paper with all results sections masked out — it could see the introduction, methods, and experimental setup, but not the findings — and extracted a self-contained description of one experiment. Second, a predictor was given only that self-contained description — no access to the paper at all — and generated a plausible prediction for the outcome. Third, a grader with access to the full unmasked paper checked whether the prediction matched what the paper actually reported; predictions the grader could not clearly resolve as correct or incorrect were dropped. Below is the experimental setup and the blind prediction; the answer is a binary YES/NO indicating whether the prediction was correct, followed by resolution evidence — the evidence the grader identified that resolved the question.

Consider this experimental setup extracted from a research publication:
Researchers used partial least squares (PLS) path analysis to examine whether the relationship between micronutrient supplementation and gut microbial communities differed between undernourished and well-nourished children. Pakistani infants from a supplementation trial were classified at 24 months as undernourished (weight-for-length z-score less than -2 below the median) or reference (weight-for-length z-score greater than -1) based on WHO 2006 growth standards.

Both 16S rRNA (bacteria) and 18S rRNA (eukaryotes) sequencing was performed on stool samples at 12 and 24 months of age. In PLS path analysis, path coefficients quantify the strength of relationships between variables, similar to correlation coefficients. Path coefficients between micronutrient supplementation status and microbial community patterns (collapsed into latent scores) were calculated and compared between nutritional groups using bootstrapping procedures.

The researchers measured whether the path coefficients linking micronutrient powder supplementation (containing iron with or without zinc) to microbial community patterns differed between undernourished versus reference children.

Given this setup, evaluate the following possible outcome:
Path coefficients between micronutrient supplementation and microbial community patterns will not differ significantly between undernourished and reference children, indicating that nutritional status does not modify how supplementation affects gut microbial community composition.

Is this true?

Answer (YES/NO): YES